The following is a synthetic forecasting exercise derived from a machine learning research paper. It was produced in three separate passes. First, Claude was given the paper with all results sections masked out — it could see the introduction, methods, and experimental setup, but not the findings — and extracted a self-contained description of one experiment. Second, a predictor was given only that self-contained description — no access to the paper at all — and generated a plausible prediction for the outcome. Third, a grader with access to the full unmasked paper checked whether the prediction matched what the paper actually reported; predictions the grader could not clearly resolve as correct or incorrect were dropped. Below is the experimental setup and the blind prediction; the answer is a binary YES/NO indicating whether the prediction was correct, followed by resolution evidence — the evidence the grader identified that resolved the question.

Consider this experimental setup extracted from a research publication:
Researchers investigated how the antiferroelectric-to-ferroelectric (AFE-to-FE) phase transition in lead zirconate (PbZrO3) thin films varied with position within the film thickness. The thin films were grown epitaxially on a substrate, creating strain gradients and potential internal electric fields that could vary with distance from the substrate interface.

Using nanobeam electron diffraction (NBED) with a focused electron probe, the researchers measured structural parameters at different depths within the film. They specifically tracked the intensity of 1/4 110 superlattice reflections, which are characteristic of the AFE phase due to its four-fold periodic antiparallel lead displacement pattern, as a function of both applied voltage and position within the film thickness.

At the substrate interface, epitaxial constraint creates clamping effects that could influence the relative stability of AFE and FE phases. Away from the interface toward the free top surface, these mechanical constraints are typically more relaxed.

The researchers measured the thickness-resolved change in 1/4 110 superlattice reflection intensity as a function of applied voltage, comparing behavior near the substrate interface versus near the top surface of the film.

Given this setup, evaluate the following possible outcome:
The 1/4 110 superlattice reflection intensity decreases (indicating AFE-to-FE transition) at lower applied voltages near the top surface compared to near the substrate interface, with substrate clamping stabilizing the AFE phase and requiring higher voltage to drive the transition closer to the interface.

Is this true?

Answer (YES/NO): NO